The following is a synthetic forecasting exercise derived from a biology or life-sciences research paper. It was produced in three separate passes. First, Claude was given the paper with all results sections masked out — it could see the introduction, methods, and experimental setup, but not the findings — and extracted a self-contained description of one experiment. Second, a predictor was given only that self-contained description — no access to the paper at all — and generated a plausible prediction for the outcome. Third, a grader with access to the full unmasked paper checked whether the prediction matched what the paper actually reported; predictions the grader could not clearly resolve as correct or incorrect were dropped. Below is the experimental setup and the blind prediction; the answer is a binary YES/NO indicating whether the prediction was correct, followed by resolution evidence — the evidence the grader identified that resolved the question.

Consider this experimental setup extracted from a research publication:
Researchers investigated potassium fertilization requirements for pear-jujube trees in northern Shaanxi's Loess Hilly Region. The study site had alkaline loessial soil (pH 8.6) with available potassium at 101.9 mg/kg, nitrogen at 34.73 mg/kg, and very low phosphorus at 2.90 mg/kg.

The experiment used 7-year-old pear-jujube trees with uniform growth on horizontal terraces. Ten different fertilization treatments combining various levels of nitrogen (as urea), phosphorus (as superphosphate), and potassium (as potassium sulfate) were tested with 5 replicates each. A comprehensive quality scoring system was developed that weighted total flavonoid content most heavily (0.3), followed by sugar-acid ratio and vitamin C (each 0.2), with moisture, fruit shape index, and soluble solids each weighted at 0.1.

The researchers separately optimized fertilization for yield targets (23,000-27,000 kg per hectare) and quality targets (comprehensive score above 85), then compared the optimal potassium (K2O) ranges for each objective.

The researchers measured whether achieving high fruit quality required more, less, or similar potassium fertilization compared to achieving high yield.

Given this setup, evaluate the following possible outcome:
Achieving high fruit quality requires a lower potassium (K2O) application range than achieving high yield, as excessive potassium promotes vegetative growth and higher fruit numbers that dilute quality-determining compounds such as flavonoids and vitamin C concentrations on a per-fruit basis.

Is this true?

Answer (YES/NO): NO